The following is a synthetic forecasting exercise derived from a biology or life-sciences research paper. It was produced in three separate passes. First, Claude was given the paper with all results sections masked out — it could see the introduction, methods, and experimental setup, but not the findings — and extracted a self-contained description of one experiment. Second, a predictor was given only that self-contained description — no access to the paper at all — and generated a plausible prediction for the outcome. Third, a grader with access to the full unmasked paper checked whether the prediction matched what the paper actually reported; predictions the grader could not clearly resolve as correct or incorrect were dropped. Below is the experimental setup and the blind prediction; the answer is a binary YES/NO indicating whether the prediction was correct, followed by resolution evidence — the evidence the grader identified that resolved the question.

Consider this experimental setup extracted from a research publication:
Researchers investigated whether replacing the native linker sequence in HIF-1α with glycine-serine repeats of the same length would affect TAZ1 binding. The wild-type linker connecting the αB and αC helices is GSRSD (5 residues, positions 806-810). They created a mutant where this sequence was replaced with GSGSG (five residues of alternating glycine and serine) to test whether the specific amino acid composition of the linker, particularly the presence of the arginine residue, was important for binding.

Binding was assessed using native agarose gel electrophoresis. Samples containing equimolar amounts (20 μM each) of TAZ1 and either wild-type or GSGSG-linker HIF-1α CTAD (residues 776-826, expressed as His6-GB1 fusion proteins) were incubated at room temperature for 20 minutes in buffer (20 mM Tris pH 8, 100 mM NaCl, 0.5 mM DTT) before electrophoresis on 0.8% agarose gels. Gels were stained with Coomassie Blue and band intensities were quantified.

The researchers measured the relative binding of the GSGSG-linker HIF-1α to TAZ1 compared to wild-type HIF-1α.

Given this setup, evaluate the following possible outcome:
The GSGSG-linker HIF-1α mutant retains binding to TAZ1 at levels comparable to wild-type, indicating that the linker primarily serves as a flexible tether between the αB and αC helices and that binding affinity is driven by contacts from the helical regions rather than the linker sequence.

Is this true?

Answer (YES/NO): NO